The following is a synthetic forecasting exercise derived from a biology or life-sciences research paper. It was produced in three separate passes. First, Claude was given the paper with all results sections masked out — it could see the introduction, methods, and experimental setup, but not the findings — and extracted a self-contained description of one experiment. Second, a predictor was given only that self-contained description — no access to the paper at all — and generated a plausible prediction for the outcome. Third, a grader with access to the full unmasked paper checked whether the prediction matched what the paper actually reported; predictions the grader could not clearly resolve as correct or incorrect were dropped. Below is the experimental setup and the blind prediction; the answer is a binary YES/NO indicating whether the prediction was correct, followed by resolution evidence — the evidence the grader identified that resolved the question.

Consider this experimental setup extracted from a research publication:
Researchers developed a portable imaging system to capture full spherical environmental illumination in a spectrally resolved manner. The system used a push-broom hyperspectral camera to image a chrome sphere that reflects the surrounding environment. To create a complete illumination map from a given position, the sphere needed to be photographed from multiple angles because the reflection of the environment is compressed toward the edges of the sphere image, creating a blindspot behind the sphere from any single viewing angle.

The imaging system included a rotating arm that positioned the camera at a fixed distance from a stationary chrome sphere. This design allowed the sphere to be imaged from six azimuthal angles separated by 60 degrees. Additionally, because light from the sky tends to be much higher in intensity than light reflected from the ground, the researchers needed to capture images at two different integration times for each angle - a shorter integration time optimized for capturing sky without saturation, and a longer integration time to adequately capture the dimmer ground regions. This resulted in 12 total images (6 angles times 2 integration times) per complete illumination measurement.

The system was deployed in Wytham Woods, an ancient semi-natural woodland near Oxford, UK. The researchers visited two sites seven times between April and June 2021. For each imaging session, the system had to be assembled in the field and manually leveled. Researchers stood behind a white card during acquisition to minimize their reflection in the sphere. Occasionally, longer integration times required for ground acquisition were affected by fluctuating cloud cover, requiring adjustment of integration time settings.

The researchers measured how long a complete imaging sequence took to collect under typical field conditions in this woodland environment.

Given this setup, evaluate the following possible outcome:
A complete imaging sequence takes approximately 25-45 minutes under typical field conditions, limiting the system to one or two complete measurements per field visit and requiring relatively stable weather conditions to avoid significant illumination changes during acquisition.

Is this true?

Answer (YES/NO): NO